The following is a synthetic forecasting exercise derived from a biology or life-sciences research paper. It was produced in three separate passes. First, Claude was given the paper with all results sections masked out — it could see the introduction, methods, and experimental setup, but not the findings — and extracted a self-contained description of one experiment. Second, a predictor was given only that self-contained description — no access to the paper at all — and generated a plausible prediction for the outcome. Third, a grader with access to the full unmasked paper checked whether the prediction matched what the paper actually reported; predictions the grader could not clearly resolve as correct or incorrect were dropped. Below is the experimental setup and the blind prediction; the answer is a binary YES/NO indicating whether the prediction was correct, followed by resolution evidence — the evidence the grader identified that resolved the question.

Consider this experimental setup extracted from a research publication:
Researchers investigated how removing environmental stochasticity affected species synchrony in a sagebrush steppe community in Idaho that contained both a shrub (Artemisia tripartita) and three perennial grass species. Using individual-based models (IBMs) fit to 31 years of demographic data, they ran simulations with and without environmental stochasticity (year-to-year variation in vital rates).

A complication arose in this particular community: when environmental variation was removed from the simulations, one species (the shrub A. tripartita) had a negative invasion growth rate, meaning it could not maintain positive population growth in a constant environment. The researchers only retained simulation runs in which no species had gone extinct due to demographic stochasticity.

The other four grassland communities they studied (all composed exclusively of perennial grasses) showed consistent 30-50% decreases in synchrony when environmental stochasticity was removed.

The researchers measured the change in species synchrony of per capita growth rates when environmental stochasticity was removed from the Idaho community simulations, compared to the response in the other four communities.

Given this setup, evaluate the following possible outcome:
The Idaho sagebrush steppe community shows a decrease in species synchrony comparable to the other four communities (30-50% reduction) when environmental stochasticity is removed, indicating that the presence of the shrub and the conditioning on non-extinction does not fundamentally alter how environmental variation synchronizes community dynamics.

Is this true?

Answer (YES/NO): NO